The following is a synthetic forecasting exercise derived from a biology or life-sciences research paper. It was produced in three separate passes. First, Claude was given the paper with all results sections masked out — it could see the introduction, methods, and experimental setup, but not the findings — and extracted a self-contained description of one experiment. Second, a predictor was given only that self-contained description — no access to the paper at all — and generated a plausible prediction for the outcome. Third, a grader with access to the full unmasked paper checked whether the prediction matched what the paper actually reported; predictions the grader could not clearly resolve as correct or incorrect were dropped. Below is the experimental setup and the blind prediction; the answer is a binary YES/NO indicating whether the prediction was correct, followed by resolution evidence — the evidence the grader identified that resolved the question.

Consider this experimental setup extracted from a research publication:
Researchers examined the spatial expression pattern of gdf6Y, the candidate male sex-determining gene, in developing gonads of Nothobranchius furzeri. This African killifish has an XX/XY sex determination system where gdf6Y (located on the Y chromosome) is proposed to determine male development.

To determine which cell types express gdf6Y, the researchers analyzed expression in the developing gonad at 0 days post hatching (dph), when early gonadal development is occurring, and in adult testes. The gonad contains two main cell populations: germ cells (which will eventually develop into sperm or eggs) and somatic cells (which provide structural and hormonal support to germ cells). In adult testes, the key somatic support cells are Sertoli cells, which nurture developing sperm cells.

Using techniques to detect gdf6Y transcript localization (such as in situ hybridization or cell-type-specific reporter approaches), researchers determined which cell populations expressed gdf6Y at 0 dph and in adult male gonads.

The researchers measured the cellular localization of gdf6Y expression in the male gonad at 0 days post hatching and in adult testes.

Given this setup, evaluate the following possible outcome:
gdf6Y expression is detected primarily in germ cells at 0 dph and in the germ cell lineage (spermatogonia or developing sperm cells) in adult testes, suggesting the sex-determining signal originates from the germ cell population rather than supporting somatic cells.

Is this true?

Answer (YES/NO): NO